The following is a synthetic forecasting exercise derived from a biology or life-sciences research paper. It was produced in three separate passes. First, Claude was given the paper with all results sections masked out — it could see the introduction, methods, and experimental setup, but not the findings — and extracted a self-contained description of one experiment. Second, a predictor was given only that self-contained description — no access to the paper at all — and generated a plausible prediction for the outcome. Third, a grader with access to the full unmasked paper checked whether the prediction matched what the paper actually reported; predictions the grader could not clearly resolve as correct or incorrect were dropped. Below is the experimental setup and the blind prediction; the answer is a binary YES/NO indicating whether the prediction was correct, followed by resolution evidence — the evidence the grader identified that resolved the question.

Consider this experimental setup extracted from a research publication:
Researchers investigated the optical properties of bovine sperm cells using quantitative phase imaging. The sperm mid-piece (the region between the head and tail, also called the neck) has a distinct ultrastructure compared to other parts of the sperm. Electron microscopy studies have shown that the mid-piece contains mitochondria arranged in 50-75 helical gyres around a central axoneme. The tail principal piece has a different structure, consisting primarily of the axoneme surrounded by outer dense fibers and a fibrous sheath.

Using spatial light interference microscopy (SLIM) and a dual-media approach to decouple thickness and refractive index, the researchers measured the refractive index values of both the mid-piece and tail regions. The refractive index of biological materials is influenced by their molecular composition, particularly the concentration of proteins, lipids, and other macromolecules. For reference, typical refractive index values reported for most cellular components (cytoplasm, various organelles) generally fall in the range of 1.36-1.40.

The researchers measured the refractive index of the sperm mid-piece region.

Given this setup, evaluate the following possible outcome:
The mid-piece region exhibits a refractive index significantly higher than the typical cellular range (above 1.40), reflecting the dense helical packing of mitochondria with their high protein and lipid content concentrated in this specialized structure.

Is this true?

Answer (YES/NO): YES